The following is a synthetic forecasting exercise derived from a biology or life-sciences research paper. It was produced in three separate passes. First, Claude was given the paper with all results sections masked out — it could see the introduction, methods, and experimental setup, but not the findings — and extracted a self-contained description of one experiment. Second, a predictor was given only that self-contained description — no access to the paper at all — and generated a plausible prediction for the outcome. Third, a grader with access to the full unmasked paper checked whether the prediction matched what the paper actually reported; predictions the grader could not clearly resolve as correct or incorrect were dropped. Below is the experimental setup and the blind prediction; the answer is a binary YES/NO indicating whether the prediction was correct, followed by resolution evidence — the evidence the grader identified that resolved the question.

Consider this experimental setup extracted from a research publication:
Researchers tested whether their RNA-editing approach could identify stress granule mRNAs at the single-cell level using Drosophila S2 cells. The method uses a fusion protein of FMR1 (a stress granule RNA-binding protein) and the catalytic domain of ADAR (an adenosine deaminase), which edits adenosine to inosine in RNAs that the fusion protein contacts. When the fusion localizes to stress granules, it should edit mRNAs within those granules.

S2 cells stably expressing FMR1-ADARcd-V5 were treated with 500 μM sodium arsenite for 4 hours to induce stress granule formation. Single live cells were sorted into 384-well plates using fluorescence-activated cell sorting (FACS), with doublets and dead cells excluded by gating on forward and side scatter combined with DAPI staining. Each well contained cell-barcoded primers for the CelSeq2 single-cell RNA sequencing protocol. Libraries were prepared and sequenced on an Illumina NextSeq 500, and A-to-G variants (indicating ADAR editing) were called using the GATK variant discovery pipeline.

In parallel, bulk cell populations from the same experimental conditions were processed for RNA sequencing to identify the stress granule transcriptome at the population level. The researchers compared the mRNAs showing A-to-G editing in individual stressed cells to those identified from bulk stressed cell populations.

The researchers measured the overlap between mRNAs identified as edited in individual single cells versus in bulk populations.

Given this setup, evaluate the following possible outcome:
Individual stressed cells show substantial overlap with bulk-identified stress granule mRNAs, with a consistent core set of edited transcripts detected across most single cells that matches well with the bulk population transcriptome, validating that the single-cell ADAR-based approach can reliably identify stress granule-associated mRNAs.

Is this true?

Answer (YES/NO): NO